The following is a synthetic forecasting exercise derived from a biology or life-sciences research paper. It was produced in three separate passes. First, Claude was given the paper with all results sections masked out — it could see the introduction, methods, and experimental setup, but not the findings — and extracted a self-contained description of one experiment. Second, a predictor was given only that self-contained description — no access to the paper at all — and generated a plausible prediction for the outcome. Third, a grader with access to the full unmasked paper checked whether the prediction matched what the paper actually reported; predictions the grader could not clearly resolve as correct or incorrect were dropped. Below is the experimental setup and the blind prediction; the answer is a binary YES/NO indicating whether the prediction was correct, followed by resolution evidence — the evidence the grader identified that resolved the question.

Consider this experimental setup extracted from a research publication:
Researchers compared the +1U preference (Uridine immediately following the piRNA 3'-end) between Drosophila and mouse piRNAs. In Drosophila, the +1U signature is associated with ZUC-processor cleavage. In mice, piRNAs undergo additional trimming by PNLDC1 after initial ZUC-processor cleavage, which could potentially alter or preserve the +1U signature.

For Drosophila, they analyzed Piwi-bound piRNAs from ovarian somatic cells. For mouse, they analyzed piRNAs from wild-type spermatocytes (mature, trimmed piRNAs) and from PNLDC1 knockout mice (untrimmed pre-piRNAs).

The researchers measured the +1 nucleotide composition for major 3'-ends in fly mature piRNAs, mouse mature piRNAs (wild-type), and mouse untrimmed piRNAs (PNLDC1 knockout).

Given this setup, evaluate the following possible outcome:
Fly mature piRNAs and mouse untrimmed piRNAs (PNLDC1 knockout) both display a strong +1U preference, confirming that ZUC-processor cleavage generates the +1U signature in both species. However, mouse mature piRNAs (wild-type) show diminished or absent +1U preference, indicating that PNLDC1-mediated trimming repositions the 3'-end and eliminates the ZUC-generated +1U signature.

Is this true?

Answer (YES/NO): YES